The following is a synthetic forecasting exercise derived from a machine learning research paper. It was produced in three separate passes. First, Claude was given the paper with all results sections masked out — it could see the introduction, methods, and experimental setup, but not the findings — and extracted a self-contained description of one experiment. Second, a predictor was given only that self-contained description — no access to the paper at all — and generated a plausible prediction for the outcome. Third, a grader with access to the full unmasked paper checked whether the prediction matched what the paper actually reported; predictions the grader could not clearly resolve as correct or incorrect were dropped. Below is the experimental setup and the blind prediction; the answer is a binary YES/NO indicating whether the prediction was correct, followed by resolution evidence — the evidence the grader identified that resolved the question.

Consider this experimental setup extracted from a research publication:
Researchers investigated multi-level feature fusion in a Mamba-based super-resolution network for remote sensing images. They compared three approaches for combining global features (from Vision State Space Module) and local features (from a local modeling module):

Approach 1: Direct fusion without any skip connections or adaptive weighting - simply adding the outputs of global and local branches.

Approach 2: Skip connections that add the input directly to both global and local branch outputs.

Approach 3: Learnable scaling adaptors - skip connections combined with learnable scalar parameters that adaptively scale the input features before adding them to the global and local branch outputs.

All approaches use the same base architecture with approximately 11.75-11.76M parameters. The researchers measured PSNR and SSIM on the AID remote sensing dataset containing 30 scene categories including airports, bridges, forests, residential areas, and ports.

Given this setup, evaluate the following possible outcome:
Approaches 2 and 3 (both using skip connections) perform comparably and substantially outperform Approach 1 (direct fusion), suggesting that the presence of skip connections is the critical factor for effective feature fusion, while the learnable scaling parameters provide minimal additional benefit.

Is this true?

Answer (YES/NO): NO